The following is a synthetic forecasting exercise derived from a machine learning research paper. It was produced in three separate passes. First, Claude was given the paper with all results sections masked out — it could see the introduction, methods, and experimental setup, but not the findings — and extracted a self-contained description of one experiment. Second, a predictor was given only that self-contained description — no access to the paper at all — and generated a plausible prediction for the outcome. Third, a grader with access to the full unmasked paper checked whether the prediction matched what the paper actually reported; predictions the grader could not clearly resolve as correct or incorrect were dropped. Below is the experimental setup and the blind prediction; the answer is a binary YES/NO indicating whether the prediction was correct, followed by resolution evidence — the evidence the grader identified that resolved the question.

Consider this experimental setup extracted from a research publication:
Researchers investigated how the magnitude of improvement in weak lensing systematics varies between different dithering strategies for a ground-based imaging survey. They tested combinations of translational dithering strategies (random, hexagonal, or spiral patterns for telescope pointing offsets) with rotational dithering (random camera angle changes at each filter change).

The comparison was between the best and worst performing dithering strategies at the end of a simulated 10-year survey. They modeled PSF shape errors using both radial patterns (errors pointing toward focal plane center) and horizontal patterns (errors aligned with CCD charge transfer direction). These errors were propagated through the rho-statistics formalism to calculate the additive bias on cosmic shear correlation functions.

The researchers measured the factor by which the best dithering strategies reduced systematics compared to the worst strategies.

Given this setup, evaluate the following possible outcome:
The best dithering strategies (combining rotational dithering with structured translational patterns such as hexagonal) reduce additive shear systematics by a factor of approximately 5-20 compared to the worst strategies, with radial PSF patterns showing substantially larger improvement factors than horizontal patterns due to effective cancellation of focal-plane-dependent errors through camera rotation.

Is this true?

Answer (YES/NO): NO